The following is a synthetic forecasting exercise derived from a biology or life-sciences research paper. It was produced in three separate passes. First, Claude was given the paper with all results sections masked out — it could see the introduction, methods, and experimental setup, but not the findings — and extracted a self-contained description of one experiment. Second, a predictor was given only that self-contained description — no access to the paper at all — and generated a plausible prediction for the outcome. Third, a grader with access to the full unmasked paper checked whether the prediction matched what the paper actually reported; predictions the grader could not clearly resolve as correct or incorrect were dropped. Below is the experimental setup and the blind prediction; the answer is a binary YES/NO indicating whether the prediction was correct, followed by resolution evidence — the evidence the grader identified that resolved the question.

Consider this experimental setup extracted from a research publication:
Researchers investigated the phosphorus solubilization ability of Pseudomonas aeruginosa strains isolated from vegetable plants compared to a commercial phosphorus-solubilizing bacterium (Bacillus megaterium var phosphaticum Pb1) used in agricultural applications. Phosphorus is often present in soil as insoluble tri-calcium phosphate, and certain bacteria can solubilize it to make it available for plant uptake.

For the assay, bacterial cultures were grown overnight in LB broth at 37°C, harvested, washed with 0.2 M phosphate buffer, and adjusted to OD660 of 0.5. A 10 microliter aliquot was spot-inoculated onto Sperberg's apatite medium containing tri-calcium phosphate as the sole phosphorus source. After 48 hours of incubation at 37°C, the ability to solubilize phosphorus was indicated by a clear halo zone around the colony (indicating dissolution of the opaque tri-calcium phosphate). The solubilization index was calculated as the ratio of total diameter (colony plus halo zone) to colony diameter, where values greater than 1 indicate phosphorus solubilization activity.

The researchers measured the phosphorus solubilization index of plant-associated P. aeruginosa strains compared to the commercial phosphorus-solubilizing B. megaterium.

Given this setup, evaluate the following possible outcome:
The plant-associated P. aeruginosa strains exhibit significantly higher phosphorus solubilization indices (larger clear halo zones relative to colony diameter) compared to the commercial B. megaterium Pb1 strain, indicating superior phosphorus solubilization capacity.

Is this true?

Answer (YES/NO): NO